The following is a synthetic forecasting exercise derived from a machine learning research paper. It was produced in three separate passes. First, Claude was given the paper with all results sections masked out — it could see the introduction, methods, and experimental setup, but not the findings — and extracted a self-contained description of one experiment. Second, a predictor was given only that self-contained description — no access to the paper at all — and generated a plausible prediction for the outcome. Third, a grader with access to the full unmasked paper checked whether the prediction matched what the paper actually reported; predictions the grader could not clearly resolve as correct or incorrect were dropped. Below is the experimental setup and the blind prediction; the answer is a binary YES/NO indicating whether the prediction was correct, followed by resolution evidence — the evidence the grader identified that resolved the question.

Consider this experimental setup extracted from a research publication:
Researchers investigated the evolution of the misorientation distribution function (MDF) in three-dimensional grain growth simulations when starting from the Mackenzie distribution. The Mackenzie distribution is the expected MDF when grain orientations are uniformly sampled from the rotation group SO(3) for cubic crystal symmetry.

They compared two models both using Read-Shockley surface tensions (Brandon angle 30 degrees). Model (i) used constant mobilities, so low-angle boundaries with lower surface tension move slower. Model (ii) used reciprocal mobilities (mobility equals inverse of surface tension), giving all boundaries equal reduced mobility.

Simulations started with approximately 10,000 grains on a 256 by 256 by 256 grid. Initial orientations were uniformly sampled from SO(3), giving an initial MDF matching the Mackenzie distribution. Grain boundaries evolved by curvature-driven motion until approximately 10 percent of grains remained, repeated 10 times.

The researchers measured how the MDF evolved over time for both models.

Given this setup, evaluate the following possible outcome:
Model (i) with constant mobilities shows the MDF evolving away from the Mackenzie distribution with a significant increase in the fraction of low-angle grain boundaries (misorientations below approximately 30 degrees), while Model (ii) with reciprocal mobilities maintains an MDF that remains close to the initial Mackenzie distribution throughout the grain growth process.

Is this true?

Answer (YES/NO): NO